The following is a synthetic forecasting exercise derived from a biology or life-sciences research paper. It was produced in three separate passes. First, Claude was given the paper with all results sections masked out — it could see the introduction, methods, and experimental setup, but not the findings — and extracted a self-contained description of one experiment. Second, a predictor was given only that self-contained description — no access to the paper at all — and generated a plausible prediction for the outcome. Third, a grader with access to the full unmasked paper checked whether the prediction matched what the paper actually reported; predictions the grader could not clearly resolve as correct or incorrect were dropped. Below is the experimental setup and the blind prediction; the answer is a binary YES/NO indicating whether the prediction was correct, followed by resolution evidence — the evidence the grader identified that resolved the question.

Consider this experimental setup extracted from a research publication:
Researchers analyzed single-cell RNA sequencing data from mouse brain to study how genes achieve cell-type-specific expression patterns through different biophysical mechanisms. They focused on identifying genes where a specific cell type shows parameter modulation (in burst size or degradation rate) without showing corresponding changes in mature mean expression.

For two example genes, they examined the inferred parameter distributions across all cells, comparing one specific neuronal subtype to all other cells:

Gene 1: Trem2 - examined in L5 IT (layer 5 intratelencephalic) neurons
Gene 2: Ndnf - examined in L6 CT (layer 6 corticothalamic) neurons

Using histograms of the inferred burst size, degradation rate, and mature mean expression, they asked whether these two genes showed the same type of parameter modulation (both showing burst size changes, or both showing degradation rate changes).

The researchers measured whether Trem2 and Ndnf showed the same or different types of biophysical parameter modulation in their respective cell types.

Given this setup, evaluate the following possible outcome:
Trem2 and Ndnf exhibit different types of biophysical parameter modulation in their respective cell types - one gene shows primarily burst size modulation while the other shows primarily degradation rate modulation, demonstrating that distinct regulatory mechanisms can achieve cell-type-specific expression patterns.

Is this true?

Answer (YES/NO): YES